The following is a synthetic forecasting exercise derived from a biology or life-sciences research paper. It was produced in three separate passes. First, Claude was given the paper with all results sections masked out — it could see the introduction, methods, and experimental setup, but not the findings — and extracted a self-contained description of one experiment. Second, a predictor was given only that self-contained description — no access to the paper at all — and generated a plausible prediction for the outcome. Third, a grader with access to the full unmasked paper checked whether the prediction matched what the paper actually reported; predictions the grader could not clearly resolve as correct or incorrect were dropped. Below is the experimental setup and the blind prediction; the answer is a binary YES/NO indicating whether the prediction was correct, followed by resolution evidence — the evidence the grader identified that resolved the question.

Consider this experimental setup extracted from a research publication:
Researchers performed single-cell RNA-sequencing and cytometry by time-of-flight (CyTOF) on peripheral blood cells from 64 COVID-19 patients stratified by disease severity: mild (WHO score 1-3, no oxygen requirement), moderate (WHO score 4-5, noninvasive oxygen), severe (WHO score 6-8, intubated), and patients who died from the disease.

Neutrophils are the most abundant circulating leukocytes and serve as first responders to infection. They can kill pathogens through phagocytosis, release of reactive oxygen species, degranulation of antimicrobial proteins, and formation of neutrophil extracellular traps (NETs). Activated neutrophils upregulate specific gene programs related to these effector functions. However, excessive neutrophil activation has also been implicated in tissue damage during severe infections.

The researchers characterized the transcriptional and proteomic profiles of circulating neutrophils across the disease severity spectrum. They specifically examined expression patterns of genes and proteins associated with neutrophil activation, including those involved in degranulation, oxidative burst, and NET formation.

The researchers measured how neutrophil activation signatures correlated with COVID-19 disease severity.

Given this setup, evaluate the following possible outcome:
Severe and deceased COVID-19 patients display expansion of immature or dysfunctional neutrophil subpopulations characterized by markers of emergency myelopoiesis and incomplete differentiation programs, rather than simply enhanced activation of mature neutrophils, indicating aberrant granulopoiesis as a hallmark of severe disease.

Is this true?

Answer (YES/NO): YES